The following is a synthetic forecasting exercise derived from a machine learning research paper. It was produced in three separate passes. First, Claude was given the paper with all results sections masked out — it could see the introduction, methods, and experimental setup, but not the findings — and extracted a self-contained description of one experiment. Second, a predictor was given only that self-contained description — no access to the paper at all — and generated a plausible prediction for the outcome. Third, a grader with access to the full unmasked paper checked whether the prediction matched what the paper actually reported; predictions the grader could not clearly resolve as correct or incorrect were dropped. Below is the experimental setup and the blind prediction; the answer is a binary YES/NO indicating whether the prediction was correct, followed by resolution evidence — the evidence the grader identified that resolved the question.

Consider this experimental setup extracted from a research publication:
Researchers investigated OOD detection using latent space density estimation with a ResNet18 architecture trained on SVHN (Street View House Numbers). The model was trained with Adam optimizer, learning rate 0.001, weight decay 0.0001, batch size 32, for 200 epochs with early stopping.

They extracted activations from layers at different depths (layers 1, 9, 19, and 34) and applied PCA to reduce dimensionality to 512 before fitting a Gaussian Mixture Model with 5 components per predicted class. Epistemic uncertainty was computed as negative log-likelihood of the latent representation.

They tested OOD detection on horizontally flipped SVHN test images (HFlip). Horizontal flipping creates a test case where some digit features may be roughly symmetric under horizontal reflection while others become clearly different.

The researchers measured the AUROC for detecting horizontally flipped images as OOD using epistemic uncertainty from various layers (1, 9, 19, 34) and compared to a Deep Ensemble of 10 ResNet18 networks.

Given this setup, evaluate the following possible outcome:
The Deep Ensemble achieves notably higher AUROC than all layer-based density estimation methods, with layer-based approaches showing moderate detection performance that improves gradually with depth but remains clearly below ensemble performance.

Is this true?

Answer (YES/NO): NO